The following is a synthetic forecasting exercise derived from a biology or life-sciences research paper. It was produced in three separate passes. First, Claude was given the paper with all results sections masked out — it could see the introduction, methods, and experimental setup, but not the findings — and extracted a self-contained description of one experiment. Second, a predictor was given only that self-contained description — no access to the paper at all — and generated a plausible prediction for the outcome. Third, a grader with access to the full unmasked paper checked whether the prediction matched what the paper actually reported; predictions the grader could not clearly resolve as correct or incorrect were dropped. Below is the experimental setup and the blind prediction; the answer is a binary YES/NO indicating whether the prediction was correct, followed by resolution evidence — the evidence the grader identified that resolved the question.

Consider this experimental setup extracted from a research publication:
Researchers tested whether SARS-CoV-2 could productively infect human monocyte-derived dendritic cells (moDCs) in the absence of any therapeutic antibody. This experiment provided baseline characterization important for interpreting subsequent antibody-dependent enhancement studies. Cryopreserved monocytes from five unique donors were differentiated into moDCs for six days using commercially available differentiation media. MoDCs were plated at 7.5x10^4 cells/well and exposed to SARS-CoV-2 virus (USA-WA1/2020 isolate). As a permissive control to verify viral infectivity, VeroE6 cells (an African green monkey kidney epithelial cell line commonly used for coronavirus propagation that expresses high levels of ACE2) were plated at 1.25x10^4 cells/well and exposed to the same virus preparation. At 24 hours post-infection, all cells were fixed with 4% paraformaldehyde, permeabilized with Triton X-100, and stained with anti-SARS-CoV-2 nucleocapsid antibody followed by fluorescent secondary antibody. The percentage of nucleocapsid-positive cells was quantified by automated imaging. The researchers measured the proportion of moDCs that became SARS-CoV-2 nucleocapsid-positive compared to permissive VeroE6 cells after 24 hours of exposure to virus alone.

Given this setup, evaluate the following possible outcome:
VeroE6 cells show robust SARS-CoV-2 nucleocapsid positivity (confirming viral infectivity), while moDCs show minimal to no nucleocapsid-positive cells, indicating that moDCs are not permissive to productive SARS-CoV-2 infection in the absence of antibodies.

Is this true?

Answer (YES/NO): YES